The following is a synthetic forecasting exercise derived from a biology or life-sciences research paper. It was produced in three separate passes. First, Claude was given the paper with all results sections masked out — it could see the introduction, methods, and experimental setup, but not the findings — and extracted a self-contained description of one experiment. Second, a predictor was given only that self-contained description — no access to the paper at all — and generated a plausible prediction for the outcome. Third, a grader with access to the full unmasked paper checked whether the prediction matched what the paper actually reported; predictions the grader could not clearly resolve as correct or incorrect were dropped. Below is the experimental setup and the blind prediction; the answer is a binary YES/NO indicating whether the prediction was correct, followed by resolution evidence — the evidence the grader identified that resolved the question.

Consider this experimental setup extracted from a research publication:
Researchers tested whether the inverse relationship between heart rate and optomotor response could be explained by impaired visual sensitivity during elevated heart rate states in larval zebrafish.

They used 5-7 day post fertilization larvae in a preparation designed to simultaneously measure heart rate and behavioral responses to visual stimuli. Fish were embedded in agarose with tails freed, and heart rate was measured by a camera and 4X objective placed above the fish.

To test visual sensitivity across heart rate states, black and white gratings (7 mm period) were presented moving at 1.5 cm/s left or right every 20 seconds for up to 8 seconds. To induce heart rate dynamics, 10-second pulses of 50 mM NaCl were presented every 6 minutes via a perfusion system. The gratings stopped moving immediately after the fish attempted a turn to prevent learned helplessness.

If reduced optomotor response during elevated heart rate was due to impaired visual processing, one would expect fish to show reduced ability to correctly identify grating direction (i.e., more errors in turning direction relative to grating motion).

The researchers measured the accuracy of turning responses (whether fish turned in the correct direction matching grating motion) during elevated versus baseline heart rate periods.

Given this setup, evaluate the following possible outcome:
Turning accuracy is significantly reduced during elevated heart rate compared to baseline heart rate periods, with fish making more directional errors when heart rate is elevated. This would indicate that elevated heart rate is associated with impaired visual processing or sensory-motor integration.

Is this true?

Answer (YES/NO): NO